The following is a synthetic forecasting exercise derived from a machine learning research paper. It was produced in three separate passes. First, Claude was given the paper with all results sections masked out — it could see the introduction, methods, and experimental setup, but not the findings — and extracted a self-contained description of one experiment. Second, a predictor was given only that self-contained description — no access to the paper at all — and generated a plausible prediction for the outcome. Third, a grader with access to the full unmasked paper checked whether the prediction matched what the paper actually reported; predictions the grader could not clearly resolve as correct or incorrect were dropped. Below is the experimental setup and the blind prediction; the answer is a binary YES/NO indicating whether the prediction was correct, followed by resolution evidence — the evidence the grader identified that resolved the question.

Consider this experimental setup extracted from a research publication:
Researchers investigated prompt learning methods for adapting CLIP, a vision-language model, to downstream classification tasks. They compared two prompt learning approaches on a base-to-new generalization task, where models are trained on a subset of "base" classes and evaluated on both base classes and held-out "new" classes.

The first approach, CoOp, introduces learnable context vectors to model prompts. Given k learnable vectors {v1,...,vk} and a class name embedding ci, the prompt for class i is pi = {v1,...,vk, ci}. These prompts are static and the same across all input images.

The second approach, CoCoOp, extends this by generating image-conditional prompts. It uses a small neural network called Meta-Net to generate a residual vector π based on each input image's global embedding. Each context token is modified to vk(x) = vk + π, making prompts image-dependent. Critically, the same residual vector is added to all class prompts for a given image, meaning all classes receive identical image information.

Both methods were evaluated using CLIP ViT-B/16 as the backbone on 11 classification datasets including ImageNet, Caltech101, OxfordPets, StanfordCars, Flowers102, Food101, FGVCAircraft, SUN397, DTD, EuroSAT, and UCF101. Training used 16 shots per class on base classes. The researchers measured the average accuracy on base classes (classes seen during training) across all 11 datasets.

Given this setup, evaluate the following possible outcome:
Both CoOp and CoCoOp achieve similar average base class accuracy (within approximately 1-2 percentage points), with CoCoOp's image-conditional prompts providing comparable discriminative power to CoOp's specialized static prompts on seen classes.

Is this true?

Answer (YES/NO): NO